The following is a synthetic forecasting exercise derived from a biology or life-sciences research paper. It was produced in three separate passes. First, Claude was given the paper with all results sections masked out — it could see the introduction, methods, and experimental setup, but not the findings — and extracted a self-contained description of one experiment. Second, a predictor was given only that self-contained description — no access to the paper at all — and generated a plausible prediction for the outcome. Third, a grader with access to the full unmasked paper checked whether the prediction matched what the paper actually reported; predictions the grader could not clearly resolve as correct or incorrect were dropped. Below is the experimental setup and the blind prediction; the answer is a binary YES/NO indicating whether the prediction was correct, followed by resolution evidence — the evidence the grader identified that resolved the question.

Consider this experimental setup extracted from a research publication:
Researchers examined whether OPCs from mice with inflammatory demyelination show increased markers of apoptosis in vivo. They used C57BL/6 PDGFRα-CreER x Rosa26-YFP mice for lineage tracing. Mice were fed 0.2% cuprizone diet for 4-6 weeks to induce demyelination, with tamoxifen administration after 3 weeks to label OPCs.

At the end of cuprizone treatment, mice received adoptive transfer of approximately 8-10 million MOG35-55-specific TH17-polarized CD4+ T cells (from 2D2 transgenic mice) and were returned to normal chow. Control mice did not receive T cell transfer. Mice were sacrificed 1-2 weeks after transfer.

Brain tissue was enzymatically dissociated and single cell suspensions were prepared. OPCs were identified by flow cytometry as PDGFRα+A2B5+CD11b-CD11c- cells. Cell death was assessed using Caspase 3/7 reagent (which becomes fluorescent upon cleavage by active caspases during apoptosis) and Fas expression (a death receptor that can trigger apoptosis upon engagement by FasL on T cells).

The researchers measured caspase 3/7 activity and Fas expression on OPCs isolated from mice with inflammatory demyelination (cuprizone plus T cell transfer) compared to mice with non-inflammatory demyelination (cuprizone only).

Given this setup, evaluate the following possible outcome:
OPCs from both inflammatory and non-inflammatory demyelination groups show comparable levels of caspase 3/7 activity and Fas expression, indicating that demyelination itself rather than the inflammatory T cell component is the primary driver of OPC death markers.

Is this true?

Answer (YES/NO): NO